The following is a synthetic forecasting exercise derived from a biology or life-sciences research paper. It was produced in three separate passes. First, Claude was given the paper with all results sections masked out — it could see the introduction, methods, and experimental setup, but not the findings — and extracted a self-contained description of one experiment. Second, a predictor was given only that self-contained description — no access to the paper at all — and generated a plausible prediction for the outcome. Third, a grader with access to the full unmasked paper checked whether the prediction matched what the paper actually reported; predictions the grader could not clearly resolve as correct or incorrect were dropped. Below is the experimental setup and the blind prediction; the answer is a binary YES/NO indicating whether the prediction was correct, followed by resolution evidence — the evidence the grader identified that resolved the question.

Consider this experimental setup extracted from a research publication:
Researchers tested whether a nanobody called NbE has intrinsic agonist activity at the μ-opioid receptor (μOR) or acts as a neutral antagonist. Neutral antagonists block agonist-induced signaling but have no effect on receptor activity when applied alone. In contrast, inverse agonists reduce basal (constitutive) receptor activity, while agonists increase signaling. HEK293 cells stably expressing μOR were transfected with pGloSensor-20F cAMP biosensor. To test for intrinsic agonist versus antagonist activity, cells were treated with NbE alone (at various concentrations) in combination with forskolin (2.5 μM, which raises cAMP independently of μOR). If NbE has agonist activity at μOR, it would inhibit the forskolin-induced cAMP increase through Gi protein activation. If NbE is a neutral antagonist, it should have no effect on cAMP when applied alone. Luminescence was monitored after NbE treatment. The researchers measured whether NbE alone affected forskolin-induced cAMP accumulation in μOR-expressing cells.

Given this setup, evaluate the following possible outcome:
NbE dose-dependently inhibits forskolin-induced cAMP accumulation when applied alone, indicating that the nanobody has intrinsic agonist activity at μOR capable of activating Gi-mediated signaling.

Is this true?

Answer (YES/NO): NO